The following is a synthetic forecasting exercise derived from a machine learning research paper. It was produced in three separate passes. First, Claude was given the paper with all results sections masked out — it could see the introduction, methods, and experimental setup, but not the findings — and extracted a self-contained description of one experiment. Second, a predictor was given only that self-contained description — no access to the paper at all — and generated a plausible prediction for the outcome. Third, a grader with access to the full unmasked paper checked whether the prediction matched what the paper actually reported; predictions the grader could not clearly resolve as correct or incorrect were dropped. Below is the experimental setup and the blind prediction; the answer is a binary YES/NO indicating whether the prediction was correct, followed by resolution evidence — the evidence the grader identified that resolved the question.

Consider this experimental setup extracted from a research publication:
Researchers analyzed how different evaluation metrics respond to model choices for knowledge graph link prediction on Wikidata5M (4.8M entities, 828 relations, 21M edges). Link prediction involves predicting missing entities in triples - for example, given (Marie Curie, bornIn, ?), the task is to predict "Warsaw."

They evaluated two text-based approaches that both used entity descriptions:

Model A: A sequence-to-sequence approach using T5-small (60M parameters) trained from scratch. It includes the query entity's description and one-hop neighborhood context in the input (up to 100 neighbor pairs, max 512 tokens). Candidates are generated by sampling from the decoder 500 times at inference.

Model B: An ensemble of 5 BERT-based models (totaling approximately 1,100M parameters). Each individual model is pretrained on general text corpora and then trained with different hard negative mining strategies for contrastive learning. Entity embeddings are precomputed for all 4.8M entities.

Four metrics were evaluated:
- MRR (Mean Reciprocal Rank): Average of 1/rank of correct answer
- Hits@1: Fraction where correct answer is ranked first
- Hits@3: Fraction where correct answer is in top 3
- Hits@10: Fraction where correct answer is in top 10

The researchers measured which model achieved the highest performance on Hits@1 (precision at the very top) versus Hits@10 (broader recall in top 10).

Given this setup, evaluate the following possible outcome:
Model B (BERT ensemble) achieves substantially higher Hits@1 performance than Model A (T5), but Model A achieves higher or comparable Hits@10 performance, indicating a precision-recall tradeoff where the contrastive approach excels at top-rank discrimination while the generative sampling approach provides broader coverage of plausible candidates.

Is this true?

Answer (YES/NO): NO